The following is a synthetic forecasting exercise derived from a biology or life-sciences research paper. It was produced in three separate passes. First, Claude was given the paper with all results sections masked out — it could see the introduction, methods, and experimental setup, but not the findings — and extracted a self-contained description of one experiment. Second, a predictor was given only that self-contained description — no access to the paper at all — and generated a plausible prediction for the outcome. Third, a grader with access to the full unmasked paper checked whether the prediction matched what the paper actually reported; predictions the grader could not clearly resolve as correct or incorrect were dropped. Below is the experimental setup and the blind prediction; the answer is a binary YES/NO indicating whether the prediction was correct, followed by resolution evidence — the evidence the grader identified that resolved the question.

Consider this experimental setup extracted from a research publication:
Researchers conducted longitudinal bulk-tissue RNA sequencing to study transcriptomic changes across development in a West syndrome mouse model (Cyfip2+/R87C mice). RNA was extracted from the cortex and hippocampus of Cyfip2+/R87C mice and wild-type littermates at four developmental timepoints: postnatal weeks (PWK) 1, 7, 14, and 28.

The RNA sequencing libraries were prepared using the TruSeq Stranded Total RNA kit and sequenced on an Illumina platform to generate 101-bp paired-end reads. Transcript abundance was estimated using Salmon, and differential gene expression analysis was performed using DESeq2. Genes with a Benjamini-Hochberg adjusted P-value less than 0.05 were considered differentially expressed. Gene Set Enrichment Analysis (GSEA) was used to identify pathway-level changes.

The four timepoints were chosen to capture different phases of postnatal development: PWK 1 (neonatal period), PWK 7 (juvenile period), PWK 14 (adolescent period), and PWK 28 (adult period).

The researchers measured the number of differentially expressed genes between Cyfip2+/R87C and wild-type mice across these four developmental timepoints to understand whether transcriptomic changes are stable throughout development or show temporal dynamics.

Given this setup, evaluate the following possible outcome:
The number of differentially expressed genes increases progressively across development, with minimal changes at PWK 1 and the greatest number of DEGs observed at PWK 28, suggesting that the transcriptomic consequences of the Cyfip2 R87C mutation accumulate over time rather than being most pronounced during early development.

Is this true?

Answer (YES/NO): YES